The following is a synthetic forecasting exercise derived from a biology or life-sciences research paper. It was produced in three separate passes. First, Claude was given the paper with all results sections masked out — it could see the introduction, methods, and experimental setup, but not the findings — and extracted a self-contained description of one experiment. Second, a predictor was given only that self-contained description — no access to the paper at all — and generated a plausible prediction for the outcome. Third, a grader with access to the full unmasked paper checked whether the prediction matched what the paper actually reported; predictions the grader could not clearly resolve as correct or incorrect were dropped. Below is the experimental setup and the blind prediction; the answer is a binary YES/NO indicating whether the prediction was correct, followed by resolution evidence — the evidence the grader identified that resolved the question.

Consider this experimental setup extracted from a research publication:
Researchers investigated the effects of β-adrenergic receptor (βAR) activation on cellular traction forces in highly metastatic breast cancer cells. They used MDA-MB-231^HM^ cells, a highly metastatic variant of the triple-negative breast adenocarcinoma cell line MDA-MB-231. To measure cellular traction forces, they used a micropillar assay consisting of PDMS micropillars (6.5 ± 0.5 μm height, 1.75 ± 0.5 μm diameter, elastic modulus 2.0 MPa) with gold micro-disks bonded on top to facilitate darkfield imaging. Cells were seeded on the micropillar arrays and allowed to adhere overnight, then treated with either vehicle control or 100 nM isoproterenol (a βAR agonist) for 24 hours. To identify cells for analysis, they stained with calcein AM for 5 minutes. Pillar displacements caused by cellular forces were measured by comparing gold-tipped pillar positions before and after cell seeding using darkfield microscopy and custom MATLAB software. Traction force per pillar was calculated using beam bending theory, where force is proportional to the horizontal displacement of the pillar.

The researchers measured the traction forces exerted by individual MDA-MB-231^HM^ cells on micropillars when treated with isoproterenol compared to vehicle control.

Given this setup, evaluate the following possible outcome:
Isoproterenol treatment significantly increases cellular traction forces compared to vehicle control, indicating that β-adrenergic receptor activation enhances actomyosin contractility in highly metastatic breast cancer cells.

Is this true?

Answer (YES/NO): YES